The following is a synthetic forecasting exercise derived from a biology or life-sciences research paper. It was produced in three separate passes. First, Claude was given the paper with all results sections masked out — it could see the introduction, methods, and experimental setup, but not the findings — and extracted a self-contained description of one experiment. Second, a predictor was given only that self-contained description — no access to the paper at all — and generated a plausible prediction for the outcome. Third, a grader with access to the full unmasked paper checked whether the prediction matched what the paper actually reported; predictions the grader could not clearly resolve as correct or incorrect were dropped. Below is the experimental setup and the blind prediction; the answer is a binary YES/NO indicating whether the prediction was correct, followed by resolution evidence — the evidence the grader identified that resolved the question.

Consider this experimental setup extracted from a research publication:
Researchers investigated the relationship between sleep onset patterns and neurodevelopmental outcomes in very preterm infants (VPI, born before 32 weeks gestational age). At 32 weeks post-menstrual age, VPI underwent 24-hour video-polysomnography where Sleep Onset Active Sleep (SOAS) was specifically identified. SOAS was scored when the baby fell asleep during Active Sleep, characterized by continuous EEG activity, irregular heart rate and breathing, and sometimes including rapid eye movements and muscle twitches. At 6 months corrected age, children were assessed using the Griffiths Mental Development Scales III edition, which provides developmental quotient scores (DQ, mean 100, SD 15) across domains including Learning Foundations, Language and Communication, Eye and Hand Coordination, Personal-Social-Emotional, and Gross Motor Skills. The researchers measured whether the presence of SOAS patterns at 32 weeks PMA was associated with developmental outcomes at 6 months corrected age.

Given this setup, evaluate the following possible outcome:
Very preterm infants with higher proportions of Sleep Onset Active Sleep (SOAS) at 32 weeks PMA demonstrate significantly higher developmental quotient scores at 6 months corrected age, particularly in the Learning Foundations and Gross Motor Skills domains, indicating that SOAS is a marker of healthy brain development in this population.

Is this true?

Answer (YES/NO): NO